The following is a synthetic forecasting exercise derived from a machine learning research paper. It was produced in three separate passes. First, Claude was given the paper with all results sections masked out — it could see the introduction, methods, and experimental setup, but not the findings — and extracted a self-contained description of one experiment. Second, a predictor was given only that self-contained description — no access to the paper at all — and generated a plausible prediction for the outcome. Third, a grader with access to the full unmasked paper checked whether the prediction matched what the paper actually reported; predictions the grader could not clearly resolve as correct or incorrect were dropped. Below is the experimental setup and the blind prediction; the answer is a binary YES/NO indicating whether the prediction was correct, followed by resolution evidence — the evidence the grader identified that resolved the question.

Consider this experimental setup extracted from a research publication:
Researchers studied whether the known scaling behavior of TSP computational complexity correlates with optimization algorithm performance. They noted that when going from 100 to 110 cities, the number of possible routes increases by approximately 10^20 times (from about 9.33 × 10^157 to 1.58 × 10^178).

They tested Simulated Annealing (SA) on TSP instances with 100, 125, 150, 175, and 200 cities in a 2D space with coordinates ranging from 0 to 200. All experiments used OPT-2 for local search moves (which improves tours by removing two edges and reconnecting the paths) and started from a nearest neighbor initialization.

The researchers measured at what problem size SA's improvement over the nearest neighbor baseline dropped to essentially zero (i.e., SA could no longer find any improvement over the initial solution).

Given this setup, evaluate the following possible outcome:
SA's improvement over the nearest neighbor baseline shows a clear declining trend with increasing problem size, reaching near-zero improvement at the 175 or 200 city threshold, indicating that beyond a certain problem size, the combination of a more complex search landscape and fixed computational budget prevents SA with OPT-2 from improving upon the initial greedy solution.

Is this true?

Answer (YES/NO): YES